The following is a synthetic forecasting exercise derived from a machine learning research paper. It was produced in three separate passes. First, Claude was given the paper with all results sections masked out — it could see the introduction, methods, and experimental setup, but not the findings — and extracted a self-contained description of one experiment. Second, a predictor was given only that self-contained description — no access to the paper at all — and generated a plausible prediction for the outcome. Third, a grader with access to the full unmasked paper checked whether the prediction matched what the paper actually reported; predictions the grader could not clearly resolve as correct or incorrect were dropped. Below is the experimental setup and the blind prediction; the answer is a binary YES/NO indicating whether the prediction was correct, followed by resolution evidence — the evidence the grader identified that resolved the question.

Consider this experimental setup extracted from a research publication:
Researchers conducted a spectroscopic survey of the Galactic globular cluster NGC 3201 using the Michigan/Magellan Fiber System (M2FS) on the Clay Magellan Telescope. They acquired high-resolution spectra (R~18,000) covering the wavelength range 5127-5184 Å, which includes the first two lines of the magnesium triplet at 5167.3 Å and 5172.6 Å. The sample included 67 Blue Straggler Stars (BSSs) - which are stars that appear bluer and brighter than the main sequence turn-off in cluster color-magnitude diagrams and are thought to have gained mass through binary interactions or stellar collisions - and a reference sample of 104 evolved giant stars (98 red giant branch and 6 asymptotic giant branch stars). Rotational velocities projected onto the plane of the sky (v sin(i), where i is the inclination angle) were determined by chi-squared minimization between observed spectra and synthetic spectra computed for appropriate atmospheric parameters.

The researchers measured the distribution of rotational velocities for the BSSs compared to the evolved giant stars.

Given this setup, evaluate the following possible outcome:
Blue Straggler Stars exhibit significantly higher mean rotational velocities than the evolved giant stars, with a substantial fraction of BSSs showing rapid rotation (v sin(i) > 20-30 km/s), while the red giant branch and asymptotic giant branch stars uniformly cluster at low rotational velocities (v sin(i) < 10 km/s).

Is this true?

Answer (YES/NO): YES